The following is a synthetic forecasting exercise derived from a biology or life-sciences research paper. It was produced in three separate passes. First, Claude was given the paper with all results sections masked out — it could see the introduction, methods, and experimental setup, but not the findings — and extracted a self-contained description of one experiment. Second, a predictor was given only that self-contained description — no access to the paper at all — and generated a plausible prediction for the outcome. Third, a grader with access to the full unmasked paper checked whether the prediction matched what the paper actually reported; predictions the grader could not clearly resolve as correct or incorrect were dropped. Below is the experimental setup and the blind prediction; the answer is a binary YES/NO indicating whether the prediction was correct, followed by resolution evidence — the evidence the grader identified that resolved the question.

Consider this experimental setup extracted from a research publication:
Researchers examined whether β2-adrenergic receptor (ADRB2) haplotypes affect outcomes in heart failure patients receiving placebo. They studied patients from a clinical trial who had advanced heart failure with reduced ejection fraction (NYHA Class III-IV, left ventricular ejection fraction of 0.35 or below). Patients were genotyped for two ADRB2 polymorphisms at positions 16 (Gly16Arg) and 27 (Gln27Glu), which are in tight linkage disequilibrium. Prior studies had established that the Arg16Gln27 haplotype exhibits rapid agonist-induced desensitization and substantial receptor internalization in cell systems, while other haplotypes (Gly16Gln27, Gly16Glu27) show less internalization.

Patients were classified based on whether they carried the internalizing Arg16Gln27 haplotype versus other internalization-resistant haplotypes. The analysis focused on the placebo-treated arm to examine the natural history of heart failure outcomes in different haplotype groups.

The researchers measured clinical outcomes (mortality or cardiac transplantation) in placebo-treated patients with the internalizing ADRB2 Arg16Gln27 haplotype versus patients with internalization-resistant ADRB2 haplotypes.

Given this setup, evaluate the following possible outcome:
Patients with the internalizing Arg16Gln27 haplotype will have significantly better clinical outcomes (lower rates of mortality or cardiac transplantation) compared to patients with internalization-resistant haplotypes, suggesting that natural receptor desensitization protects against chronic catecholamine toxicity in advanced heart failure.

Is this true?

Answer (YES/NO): YES